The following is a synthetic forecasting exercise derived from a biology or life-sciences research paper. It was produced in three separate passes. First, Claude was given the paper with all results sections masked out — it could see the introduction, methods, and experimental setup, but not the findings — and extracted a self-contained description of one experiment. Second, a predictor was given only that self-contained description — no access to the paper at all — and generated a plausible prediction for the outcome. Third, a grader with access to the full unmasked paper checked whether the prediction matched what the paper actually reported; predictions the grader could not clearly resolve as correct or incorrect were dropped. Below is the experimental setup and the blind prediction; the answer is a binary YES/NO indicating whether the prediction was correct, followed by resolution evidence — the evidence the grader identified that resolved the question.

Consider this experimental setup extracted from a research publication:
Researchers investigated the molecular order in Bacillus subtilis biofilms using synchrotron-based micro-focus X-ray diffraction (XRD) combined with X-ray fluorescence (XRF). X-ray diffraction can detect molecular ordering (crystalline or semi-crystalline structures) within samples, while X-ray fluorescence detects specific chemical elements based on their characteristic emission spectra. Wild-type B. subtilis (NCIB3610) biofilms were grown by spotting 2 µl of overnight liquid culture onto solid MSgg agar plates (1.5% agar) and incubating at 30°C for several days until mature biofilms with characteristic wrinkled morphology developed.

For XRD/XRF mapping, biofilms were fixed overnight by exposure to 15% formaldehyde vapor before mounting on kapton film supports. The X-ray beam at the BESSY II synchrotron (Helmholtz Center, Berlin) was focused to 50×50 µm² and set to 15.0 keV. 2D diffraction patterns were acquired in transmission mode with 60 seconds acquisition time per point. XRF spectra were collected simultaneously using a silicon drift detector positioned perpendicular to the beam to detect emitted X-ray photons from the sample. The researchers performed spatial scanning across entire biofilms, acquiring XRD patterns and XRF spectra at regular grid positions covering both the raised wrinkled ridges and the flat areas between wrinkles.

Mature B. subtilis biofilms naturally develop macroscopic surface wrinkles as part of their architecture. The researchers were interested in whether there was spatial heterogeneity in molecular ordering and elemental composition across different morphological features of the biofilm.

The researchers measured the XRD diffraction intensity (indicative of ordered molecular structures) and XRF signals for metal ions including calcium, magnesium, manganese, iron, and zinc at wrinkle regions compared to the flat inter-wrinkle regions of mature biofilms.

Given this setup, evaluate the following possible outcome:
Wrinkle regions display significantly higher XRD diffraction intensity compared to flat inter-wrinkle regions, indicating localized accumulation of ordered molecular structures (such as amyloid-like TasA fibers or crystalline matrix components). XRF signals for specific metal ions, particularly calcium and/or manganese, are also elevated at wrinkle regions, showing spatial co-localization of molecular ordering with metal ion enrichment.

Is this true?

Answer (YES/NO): NO